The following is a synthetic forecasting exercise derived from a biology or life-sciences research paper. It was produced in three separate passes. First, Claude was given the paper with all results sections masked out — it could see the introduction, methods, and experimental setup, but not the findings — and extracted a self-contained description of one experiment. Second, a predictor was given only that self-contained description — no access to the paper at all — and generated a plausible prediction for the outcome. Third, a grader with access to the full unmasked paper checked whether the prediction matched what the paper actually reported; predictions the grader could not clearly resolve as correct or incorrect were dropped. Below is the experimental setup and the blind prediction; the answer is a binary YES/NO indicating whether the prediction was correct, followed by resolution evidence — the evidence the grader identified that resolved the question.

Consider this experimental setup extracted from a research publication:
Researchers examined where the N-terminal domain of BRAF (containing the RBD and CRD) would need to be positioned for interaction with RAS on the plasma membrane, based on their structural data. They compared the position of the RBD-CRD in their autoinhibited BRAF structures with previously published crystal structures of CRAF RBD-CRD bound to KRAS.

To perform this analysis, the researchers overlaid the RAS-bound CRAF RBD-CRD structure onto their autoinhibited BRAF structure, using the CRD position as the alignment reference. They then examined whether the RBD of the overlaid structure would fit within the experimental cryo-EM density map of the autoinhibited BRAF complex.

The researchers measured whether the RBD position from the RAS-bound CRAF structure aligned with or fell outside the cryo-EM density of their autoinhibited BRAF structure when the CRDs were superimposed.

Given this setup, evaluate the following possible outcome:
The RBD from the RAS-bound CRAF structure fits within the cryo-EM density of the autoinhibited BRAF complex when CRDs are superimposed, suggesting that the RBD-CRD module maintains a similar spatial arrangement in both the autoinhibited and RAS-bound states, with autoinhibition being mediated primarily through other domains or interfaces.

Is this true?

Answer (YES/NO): NO